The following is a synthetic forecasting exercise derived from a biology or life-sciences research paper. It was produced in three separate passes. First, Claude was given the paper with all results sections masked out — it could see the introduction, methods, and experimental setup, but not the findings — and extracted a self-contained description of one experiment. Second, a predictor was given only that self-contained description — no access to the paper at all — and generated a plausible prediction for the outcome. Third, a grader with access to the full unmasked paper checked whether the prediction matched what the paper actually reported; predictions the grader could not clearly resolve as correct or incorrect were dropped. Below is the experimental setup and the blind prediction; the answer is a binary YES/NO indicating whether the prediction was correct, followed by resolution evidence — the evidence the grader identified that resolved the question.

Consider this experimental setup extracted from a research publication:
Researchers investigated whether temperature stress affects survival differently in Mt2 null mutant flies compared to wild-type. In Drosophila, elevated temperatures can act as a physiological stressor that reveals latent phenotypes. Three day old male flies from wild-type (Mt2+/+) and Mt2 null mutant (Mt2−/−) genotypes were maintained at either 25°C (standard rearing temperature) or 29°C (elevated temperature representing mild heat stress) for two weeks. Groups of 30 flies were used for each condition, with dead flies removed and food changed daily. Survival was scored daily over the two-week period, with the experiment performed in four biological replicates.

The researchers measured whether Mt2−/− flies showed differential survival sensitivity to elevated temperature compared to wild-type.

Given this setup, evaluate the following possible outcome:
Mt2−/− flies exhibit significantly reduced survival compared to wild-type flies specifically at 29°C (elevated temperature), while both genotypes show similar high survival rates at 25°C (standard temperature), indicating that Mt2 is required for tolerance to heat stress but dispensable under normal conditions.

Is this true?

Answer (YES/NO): NO